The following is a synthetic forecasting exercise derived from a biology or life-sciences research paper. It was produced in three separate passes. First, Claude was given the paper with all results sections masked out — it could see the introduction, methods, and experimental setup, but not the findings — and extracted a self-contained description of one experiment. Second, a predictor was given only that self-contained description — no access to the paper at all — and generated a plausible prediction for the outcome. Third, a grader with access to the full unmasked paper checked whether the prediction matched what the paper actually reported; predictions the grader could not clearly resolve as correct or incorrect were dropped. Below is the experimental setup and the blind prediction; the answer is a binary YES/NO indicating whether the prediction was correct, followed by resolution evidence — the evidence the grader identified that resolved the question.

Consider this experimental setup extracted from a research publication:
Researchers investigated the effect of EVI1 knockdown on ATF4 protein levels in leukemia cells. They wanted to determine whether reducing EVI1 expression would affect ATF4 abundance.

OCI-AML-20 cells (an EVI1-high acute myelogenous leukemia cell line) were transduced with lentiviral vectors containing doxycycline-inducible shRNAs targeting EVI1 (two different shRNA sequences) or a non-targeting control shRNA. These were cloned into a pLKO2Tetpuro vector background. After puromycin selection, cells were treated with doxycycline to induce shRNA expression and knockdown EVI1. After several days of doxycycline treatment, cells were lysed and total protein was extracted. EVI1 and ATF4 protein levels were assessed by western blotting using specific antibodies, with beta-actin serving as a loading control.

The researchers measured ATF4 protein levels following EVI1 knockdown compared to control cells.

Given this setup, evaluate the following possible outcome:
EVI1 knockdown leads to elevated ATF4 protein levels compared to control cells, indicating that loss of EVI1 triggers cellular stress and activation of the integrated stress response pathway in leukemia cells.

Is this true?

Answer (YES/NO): YES